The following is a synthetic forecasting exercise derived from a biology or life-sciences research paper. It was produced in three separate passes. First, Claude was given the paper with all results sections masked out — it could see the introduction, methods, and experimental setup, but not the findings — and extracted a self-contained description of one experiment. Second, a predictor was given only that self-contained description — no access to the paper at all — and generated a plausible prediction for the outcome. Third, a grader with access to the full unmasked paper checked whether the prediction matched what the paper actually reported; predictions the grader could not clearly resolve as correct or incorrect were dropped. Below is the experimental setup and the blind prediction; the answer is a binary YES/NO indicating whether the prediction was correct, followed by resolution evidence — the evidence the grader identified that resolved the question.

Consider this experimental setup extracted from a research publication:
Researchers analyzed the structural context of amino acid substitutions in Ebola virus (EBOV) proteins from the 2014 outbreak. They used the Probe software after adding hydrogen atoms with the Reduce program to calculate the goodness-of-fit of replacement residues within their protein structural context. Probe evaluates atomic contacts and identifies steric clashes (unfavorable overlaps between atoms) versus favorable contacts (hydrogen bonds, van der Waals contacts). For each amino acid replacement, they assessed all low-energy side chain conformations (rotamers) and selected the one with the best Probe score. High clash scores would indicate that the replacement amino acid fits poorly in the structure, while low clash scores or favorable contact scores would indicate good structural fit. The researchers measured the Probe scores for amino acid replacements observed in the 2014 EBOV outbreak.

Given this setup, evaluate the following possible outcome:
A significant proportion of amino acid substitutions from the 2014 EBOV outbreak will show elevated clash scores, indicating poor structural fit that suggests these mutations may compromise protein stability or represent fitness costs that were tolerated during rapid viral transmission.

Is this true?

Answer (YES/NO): NO